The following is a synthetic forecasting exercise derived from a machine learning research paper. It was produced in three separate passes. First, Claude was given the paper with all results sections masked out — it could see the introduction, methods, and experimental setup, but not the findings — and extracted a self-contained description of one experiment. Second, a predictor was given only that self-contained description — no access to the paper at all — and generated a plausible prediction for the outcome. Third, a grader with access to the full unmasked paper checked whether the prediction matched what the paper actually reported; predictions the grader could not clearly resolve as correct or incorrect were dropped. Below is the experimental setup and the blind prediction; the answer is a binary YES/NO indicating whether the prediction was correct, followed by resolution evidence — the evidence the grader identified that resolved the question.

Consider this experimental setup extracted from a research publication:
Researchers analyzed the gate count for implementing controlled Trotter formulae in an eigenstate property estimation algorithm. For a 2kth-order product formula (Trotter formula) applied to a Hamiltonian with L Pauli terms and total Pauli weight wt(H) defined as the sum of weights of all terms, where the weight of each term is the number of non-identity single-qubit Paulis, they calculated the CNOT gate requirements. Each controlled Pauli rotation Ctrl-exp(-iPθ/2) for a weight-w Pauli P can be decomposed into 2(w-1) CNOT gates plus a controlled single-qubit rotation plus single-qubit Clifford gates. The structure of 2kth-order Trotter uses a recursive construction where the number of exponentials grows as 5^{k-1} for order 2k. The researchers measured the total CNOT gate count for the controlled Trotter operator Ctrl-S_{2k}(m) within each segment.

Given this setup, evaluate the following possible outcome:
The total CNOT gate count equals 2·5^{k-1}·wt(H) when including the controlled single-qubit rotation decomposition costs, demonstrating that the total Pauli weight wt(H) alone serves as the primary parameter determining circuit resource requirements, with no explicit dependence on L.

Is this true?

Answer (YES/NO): NO